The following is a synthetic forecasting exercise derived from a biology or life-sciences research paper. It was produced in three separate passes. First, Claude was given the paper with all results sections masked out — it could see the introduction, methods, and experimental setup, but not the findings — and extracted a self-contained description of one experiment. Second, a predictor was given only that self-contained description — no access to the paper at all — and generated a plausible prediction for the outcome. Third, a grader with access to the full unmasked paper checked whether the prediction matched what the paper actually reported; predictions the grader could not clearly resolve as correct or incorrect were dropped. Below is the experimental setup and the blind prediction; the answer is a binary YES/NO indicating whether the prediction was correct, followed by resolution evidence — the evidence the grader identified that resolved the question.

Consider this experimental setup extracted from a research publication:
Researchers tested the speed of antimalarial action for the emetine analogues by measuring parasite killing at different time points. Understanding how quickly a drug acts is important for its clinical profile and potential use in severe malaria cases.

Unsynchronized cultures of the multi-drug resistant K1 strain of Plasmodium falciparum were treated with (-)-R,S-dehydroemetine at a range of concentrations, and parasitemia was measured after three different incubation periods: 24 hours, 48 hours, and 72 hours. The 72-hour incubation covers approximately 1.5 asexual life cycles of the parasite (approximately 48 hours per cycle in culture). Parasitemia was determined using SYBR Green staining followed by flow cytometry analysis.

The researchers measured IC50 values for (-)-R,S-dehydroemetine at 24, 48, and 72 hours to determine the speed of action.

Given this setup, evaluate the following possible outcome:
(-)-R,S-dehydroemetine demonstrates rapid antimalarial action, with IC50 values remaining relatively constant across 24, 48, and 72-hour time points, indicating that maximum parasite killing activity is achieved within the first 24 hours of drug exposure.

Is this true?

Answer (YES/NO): NO